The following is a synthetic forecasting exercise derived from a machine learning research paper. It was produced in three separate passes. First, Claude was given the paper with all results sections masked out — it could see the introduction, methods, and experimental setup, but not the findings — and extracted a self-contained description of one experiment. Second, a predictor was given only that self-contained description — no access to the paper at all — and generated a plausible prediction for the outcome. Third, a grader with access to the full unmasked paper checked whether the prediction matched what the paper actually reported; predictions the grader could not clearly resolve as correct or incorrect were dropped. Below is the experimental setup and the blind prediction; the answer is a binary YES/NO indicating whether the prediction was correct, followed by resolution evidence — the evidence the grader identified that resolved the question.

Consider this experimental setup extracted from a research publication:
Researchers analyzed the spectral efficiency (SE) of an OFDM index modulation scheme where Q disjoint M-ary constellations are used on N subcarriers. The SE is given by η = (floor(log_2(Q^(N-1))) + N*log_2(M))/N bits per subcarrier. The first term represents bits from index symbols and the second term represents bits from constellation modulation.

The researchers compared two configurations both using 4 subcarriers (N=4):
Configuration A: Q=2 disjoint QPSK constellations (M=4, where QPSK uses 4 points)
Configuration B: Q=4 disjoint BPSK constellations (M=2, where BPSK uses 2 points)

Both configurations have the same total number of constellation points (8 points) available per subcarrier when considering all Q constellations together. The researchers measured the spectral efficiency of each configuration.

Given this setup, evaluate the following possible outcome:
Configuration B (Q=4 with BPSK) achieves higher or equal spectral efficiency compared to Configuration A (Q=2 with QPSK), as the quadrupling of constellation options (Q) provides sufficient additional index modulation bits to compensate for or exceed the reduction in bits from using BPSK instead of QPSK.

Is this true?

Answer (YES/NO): NO